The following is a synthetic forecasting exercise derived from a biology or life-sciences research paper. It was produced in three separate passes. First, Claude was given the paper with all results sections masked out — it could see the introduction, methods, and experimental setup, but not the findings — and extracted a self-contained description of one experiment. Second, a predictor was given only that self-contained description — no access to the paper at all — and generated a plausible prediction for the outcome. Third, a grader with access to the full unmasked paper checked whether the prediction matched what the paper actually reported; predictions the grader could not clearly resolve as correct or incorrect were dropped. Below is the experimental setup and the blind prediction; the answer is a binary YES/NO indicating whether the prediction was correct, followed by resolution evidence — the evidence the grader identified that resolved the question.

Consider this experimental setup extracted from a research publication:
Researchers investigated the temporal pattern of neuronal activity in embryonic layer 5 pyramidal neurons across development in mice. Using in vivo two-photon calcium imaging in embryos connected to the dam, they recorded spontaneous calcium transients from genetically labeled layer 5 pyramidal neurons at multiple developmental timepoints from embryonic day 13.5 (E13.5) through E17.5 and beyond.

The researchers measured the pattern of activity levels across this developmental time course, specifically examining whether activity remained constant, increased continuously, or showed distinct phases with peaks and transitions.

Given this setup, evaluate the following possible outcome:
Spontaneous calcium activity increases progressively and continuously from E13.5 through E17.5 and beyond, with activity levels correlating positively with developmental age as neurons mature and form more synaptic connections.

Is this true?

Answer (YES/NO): NO